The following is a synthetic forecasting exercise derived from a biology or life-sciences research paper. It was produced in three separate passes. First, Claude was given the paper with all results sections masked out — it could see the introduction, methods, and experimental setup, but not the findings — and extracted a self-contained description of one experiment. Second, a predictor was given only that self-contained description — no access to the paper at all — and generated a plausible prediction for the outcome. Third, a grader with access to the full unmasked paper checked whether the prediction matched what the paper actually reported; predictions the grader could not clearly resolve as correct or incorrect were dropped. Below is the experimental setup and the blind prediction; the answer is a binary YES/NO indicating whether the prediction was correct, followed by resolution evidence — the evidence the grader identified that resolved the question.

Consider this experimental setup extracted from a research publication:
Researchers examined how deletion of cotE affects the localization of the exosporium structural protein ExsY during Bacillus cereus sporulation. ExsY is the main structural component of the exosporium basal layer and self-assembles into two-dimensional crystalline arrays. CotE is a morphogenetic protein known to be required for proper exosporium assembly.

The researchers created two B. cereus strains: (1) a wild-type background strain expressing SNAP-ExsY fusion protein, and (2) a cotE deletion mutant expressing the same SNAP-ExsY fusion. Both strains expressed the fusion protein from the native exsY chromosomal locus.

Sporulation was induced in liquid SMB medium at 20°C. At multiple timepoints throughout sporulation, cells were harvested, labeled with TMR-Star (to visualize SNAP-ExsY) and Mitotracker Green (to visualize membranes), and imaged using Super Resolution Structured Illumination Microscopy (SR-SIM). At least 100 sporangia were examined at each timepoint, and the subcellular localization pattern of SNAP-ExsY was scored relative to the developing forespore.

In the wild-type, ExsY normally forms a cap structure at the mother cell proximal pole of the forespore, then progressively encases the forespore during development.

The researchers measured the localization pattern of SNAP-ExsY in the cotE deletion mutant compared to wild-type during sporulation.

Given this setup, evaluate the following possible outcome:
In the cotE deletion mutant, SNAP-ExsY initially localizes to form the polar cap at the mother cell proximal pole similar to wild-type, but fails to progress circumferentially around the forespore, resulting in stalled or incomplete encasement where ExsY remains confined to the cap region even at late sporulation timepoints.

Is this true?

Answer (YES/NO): NO